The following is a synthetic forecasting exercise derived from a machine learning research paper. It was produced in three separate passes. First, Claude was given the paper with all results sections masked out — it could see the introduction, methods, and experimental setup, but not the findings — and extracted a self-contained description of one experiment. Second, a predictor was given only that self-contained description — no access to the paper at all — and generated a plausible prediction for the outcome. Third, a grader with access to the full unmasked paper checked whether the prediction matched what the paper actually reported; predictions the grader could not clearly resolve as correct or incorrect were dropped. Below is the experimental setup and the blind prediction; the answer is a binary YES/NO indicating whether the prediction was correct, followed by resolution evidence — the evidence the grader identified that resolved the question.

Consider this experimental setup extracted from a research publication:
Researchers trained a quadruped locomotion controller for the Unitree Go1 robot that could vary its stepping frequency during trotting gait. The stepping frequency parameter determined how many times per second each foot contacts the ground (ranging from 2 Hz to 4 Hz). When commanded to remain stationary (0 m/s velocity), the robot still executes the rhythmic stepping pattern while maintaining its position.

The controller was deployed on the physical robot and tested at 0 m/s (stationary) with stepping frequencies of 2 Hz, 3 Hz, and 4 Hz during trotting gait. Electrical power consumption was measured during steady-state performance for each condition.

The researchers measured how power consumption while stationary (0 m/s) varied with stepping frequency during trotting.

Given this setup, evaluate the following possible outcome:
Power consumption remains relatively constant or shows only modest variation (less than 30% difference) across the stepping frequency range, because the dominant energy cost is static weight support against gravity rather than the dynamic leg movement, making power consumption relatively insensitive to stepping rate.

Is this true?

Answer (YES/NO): YES